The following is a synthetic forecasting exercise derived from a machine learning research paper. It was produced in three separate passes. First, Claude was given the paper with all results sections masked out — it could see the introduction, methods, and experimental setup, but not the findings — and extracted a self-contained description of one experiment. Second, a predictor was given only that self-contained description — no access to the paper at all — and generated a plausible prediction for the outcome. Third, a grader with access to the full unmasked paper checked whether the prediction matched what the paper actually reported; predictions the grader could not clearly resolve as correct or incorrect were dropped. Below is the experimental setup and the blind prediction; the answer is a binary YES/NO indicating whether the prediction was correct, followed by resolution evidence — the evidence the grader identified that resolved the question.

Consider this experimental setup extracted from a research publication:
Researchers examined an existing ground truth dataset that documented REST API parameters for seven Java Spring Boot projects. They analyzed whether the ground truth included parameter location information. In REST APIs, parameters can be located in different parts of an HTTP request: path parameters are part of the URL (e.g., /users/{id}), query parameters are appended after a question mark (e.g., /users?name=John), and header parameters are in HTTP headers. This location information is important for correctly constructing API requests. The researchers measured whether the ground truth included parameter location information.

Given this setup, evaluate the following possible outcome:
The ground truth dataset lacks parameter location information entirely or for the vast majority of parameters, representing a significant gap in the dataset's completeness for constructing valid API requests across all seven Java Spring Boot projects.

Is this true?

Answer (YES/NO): YES